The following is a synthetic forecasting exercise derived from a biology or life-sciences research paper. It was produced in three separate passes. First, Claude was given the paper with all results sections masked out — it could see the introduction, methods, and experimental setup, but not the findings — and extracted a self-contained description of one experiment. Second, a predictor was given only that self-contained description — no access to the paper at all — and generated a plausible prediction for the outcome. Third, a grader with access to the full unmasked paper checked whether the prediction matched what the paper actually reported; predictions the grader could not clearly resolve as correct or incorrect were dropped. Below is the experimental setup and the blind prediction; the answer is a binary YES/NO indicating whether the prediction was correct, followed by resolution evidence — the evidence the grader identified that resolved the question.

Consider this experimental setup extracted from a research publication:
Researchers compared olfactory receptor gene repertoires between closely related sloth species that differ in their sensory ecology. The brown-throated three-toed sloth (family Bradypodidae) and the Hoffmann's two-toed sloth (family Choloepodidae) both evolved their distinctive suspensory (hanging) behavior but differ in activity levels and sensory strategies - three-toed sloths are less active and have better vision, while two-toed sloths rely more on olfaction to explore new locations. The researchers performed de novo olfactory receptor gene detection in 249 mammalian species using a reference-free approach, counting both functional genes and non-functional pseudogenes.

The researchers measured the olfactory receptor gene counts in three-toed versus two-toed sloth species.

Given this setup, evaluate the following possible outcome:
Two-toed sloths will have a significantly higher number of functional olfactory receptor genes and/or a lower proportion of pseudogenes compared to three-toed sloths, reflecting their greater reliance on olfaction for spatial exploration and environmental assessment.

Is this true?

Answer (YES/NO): YES